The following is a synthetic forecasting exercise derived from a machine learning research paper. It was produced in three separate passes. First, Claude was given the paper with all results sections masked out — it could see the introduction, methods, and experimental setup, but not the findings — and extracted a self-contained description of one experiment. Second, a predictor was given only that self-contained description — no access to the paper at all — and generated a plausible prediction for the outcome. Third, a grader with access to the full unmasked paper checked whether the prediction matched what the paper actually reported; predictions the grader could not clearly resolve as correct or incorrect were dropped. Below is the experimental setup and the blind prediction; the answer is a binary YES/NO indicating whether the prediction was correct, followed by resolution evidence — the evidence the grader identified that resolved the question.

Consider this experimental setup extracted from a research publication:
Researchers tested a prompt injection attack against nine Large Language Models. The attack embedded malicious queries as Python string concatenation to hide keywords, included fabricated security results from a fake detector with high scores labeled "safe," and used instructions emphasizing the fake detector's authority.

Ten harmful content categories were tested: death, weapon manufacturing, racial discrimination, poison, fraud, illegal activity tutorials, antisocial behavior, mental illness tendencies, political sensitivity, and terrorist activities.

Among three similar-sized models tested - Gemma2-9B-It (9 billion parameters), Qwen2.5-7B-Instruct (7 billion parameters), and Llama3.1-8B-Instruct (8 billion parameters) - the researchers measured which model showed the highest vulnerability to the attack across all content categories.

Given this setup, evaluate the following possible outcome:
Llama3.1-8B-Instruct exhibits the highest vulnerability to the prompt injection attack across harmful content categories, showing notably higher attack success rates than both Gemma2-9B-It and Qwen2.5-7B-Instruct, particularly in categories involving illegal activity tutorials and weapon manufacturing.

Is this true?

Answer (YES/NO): NO